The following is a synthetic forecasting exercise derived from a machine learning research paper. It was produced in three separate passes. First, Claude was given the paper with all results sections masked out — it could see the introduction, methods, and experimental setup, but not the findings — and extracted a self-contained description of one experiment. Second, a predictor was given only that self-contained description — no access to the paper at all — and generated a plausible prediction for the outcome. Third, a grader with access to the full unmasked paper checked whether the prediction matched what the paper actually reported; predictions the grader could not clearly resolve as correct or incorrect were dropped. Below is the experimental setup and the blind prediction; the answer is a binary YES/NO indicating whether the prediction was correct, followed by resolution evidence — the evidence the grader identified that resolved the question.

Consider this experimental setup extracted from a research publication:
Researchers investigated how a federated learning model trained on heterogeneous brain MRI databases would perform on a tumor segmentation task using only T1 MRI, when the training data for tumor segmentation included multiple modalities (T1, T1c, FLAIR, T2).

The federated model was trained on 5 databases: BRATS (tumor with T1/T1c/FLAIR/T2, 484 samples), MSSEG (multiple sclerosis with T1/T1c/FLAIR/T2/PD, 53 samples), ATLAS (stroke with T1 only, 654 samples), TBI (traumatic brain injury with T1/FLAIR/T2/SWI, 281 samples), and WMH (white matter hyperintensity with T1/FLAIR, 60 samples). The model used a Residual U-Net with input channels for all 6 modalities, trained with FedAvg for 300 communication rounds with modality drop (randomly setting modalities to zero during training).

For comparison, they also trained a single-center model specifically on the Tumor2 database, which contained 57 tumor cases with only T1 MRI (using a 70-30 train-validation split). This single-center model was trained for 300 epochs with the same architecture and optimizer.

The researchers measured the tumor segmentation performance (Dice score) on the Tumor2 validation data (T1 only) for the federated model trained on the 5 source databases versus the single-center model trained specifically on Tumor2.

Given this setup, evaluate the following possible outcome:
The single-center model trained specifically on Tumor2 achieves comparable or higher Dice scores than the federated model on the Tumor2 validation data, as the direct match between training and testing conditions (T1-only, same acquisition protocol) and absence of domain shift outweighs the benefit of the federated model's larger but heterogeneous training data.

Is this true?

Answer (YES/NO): YES